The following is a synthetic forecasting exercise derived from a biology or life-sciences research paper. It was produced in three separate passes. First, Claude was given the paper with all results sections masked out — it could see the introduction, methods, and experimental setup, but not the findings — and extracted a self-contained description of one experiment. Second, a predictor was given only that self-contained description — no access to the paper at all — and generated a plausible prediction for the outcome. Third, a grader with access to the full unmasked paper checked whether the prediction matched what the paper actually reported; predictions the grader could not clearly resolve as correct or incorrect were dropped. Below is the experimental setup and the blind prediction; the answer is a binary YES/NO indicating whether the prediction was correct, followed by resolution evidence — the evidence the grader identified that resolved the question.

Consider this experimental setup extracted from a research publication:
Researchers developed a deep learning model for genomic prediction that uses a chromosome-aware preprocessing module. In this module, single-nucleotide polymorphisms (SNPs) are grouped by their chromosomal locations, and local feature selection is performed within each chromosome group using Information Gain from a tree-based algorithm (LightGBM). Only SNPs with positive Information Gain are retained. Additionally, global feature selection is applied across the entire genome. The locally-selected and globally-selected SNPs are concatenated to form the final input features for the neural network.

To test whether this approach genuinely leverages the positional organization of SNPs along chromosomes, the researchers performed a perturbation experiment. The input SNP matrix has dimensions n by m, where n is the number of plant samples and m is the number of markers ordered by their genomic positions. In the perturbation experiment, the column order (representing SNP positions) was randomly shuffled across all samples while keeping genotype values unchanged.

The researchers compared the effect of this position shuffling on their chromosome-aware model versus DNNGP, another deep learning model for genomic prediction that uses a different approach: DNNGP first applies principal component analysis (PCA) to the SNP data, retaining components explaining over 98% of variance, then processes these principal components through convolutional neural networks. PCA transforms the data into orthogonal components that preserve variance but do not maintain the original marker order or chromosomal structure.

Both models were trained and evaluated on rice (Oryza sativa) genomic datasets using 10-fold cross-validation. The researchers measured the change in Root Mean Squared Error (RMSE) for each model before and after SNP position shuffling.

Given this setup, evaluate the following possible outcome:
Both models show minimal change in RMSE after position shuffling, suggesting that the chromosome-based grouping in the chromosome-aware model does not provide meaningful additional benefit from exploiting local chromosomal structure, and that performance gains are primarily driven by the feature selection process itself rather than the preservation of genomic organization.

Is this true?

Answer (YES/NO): NO